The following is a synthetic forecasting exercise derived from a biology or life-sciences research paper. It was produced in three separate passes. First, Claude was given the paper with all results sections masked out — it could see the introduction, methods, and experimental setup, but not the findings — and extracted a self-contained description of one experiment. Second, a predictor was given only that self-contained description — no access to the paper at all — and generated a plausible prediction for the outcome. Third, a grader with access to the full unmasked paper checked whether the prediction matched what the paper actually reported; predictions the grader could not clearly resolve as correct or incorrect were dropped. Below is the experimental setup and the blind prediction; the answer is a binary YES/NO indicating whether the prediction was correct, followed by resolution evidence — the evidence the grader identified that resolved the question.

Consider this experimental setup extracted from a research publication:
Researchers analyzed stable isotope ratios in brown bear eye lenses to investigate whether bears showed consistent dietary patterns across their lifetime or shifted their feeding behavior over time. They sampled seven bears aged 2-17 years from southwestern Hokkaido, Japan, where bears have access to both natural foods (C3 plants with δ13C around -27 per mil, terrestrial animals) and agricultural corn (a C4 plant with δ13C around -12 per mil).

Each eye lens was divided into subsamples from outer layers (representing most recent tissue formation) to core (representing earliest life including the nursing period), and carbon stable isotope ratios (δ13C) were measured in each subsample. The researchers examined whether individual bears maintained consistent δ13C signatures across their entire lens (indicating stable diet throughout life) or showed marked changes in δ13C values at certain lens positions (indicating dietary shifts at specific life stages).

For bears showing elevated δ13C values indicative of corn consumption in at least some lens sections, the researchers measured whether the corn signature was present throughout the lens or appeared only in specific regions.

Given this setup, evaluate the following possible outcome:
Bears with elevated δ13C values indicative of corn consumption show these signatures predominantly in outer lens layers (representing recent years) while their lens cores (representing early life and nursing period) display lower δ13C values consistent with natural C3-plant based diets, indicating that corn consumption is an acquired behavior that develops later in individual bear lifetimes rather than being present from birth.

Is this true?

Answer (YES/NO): NO